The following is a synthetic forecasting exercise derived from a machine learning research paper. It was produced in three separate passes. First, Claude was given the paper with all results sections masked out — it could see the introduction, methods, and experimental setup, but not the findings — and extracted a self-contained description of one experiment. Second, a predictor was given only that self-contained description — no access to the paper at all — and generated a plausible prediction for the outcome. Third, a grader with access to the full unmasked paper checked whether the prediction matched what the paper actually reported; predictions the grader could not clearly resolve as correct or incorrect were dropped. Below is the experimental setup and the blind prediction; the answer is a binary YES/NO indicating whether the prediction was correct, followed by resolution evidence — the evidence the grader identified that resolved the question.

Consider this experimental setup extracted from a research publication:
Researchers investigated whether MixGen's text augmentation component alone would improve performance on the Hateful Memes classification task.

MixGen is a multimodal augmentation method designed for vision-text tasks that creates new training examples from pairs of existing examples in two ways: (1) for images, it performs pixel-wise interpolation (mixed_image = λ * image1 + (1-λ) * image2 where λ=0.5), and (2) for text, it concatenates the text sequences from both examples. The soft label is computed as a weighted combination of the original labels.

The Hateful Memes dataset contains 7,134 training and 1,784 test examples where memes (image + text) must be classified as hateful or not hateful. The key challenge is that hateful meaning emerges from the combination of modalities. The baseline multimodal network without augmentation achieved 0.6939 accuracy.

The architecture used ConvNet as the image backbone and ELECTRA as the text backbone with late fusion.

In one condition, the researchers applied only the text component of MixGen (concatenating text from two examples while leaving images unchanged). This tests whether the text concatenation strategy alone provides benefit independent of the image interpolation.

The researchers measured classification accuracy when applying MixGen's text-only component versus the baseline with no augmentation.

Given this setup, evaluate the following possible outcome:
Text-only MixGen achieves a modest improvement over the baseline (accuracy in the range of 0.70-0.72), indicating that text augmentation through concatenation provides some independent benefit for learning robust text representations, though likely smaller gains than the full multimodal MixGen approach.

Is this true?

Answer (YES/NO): NO